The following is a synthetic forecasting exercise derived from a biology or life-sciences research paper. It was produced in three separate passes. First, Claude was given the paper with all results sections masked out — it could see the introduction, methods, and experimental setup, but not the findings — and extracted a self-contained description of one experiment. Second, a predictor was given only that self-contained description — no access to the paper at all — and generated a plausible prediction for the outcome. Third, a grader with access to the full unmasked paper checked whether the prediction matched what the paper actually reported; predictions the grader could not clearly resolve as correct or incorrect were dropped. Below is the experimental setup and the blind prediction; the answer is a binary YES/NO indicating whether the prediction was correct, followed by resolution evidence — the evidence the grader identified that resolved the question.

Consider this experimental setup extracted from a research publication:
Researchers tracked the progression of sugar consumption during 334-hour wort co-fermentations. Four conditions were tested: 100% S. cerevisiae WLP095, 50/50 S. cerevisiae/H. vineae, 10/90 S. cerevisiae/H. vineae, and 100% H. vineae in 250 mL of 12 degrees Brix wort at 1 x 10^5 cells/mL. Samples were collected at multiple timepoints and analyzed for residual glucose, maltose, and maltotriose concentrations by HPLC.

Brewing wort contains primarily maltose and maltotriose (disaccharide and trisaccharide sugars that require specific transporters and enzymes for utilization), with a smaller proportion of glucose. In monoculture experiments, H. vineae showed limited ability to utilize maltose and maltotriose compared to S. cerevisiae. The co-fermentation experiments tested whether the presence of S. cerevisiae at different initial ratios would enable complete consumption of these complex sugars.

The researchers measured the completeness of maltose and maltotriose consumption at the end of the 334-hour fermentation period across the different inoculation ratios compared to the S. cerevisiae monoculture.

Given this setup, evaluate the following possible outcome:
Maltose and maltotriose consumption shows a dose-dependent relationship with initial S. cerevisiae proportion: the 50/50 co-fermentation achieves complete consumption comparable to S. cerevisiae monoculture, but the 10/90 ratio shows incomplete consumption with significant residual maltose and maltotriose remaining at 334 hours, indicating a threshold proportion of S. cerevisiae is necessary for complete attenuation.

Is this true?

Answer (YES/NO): NO